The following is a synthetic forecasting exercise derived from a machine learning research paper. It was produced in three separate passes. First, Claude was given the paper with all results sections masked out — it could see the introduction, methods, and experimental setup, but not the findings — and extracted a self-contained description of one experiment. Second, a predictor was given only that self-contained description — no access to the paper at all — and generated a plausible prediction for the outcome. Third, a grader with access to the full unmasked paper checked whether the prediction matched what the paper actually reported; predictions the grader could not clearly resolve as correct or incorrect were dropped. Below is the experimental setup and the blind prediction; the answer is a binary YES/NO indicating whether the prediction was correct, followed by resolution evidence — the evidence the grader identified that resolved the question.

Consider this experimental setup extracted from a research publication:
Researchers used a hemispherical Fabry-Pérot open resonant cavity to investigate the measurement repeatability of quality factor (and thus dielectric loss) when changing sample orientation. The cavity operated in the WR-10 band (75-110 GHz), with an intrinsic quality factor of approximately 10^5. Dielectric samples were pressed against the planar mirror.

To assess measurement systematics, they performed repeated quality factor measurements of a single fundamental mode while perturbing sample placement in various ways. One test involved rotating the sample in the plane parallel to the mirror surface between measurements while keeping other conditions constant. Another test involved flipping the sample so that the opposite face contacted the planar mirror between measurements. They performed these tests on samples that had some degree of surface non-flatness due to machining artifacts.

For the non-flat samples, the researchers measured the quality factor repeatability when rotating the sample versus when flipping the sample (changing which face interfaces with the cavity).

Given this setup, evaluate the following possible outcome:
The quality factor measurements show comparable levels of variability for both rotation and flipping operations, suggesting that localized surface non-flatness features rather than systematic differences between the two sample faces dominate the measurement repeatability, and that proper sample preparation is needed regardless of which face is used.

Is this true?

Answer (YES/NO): NO